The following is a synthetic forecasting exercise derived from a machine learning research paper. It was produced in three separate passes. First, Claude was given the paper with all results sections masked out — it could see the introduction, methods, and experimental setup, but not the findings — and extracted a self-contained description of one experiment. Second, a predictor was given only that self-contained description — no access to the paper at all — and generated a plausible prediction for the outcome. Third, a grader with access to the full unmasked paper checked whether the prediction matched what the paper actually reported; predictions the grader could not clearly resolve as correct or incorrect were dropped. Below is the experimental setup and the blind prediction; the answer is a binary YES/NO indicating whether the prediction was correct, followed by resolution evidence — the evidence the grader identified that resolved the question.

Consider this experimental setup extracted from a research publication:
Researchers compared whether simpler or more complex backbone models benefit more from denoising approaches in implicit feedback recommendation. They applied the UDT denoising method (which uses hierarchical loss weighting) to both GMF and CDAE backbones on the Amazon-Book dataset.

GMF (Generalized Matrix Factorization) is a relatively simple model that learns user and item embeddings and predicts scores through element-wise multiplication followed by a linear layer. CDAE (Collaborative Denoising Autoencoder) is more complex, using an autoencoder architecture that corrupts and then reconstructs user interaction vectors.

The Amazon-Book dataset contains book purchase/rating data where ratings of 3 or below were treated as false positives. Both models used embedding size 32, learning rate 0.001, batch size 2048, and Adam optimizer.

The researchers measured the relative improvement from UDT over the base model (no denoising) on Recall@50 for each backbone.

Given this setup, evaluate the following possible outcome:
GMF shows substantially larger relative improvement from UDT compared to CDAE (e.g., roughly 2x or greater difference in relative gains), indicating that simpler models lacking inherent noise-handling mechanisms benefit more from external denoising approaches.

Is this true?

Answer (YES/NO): YES